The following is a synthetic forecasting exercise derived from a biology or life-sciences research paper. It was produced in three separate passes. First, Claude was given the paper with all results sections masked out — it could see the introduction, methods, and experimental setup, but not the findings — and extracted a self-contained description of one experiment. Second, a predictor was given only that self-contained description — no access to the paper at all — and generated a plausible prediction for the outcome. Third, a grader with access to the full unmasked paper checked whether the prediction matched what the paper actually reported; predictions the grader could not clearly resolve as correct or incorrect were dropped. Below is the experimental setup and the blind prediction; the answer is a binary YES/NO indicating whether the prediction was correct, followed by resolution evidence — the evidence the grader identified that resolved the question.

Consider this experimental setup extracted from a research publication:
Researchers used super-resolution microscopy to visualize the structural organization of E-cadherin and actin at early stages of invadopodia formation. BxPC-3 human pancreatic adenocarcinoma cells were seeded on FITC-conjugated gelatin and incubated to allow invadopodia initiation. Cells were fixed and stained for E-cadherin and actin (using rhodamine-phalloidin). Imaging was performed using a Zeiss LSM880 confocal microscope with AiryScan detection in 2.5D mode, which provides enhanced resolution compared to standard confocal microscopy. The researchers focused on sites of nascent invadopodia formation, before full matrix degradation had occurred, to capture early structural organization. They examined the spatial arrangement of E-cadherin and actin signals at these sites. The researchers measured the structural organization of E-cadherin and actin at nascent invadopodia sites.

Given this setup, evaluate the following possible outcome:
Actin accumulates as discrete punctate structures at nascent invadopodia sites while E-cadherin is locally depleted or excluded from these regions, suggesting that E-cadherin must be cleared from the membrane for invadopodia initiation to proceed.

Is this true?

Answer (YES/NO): NO